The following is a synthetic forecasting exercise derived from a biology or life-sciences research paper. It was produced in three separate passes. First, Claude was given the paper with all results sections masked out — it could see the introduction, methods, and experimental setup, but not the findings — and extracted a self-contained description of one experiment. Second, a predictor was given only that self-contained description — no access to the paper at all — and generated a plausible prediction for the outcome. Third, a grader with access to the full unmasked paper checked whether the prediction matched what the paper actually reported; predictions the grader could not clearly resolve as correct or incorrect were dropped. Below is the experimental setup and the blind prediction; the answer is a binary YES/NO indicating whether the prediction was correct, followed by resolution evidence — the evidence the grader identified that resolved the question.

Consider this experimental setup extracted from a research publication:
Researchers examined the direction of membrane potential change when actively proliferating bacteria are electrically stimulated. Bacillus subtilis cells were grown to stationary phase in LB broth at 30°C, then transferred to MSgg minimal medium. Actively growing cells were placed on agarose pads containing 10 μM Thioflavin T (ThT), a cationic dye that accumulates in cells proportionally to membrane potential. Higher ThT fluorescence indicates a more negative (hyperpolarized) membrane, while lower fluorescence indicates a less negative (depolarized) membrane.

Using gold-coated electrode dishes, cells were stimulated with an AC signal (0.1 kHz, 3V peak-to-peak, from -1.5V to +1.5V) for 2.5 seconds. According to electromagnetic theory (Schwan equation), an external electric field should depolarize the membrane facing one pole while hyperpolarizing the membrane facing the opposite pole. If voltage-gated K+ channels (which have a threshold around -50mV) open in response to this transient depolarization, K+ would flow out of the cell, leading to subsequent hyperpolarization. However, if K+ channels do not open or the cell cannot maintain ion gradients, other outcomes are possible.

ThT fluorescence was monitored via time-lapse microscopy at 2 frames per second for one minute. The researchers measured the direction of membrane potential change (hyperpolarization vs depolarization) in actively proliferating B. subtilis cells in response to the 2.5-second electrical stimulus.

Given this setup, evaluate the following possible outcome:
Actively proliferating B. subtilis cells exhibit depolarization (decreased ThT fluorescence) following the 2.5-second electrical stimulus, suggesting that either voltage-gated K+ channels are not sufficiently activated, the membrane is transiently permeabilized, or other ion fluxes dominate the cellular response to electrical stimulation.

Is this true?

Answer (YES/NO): NO